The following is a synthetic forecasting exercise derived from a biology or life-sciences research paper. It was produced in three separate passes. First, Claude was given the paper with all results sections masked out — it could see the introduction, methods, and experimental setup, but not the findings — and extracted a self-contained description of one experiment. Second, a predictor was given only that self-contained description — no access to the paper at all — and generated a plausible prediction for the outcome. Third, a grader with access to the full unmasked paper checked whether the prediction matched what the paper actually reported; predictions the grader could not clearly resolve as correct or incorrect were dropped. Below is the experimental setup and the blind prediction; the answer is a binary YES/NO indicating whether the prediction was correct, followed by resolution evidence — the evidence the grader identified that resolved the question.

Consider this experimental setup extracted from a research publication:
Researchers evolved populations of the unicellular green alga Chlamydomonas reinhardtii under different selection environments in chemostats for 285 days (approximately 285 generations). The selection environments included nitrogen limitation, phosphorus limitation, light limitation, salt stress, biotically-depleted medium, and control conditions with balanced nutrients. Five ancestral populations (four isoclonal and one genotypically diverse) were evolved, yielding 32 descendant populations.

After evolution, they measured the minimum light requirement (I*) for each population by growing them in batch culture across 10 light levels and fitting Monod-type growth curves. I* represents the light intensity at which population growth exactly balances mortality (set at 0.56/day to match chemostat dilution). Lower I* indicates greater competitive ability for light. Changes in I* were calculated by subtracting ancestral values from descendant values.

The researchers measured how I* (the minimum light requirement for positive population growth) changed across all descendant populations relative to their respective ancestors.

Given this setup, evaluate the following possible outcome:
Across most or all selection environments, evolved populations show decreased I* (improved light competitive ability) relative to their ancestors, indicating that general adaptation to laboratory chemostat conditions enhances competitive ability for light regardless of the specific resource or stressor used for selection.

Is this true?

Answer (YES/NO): NO